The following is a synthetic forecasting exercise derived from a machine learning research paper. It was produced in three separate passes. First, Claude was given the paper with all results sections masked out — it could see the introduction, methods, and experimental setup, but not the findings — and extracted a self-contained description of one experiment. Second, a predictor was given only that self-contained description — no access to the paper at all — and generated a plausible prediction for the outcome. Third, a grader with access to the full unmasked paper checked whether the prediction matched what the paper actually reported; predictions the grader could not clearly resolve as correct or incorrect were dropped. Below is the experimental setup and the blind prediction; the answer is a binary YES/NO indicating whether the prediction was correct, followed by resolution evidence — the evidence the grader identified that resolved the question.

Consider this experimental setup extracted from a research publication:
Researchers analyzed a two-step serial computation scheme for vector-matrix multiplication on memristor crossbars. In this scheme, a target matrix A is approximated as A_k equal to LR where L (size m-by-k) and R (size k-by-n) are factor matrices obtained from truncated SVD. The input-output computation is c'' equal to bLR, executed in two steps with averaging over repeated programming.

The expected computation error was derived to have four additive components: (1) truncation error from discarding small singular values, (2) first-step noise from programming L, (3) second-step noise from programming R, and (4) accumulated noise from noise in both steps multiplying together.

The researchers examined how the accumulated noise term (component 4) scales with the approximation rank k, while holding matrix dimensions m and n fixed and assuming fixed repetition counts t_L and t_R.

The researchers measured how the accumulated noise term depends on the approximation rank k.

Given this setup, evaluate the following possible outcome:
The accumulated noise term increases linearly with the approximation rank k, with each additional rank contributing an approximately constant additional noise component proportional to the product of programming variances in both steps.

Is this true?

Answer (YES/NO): YES